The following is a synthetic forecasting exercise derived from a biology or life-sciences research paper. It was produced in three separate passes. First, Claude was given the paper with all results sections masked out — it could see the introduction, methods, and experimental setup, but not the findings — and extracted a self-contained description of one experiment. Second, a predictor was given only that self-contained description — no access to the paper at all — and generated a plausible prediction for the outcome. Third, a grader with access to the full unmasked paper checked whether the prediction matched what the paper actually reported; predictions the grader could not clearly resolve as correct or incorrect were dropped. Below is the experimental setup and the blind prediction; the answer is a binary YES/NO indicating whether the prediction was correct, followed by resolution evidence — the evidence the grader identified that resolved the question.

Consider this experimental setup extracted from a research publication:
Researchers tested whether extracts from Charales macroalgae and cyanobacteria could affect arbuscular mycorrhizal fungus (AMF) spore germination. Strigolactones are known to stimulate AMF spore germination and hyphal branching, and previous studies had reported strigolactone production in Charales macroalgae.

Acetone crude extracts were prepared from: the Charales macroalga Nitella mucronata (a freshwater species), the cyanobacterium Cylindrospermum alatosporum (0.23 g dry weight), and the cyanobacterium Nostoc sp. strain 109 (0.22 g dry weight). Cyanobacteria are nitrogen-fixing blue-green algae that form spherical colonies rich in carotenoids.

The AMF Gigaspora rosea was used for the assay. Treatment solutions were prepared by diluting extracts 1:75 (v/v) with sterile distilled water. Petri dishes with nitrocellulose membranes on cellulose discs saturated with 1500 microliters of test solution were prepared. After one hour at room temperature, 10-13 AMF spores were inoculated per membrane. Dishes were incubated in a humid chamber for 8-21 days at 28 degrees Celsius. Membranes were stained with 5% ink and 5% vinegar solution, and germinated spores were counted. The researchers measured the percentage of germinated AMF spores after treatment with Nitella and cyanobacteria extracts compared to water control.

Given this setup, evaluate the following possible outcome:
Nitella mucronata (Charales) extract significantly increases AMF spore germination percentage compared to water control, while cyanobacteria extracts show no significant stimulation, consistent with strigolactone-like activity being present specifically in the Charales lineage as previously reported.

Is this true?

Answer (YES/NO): NO